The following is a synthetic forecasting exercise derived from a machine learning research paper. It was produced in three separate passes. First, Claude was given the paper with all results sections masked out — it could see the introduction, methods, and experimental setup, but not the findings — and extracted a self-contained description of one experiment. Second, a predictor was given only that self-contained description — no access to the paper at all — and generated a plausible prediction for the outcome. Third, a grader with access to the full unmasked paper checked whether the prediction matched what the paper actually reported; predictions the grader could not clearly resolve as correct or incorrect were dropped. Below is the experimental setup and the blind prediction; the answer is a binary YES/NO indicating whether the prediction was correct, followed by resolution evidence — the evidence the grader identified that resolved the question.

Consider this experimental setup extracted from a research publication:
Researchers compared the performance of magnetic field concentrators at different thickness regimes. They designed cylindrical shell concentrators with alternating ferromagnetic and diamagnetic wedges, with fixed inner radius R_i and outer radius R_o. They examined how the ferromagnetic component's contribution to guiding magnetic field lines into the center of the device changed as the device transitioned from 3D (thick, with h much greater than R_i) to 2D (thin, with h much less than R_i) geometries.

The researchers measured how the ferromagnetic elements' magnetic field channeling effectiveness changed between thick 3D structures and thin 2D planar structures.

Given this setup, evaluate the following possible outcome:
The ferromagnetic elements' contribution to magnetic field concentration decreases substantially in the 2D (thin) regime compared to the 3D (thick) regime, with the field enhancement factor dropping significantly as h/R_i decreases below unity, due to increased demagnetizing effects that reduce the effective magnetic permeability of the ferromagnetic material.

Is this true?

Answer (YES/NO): NO